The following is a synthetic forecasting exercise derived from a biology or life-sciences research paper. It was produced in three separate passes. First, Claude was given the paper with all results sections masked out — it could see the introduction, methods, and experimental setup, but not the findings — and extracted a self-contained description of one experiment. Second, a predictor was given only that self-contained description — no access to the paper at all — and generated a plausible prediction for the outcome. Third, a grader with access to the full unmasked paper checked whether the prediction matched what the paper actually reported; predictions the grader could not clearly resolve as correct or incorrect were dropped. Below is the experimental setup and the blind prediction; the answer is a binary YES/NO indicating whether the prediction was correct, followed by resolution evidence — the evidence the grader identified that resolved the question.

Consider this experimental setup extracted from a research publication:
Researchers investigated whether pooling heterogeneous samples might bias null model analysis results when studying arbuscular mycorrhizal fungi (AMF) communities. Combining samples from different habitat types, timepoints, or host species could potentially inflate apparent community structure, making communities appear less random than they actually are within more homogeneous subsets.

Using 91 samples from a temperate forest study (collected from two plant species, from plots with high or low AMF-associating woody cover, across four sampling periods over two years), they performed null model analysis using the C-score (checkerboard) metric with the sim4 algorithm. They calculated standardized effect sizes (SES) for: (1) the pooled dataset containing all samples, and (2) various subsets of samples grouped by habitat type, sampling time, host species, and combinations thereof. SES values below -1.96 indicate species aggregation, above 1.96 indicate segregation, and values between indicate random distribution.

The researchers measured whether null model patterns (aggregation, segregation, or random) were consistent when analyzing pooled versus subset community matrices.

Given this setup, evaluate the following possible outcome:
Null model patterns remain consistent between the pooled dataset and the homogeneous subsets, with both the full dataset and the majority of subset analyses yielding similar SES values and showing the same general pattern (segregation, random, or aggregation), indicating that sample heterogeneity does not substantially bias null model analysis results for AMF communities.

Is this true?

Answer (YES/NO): NO